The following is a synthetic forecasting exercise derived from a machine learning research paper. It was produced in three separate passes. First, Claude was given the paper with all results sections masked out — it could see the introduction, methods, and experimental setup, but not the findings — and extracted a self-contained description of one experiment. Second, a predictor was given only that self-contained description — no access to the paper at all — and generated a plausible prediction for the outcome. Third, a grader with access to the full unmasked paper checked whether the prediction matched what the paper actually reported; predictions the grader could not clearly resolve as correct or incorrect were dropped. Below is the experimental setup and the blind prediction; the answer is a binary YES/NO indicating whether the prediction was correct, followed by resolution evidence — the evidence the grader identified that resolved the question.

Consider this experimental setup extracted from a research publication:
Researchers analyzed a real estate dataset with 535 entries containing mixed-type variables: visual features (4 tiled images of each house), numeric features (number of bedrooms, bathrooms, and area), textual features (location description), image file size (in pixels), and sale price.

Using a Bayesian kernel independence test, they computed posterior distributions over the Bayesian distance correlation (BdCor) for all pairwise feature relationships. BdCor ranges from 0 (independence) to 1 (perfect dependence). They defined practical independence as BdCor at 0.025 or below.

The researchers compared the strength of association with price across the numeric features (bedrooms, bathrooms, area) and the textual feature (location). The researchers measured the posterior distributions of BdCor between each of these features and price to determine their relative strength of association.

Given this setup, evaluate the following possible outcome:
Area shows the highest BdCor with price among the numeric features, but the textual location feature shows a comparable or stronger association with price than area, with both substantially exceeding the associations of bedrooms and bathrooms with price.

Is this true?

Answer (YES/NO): NO